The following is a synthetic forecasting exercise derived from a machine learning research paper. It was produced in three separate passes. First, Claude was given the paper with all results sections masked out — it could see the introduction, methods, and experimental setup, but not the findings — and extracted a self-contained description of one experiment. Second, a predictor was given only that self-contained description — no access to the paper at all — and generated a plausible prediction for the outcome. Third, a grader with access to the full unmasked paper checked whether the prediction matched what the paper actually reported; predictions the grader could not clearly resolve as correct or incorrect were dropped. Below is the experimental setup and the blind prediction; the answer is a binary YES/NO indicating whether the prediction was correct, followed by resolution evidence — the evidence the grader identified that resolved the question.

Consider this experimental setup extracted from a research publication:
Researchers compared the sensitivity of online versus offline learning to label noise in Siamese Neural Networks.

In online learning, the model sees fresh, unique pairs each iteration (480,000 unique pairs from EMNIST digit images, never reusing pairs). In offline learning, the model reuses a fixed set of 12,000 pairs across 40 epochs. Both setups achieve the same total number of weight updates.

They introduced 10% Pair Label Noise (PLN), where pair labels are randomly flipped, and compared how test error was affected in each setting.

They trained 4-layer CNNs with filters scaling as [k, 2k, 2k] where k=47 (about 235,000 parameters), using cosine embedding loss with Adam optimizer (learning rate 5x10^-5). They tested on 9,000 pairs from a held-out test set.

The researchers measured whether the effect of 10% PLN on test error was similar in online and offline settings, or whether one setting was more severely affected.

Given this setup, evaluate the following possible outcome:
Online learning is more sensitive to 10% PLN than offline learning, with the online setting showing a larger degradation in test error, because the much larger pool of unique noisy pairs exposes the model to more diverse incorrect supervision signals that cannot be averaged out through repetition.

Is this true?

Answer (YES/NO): NO